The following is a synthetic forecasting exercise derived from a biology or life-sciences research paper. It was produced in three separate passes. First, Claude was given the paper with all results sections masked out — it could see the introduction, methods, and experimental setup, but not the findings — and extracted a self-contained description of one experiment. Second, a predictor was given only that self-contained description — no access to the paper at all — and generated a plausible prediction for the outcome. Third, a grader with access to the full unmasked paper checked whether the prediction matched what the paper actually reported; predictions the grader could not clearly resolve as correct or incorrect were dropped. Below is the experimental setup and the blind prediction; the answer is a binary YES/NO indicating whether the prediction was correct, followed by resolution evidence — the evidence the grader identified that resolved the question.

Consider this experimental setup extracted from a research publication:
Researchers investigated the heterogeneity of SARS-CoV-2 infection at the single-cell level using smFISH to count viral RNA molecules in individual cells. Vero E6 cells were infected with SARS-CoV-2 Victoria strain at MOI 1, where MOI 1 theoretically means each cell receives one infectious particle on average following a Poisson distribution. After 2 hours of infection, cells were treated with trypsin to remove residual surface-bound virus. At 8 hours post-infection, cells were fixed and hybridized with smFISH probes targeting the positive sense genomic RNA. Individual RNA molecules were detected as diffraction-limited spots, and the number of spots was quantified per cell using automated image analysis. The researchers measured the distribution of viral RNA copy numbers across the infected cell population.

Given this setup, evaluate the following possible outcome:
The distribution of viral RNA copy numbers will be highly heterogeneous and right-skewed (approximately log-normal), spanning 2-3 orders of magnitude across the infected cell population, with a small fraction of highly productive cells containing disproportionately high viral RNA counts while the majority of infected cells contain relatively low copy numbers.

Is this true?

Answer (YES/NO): YES